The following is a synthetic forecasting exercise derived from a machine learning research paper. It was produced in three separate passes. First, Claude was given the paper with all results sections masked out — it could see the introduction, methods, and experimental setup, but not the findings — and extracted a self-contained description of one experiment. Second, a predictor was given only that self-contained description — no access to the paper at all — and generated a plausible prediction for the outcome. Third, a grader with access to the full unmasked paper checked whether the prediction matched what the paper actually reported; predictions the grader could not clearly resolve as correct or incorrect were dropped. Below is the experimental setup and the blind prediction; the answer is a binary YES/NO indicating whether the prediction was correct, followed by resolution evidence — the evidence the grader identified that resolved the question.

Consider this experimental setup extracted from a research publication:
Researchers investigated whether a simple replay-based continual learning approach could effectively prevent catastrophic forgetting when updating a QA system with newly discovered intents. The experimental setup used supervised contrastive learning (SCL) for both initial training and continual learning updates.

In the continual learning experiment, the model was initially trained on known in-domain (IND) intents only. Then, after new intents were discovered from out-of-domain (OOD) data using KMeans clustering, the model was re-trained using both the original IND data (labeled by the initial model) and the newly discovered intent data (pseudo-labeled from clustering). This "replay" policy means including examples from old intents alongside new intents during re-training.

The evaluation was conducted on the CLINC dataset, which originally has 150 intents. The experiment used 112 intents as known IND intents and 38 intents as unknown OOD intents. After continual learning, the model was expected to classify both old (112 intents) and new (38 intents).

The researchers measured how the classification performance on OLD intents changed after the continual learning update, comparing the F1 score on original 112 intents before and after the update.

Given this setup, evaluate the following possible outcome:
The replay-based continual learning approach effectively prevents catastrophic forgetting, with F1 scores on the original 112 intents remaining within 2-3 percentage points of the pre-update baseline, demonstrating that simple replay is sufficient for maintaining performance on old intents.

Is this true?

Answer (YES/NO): YES